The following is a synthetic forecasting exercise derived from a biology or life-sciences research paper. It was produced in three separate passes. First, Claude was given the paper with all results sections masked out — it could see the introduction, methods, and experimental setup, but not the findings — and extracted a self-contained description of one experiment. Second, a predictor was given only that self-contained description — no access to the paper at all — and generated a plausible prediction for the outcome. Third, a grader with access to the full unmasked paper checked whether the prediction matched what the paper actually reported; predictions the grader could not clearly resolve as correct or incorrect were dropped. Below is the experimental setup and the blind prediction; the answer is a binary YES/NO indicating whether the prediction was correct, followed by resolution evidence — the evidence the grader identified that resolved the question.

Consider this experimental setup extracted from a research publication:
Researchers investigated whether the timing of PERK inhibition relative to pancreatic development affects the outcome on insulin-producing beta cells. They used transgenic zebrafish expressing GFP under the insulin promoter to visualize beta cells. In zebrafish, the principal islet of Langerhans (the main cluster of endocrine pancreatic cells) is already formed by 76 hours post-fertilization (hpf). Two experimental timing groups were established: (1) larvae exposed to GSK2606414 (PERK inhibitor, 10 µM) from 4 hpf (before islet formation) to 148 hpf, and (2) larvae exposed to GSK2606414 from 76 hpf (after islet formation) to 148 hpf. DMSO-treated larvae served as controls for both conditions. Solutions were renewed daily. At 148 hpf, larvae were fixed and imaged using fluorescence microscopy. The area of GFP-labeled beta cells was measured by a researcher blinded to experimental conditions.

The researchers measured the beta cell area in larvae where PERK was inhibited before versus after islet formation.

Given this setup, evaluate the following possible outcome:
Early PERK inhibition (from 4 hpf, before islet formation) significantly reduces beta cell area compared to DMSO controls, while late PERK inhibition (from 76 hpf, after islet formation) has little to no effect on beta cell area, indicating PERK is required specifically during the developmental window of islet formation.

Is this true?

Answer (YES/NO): NO